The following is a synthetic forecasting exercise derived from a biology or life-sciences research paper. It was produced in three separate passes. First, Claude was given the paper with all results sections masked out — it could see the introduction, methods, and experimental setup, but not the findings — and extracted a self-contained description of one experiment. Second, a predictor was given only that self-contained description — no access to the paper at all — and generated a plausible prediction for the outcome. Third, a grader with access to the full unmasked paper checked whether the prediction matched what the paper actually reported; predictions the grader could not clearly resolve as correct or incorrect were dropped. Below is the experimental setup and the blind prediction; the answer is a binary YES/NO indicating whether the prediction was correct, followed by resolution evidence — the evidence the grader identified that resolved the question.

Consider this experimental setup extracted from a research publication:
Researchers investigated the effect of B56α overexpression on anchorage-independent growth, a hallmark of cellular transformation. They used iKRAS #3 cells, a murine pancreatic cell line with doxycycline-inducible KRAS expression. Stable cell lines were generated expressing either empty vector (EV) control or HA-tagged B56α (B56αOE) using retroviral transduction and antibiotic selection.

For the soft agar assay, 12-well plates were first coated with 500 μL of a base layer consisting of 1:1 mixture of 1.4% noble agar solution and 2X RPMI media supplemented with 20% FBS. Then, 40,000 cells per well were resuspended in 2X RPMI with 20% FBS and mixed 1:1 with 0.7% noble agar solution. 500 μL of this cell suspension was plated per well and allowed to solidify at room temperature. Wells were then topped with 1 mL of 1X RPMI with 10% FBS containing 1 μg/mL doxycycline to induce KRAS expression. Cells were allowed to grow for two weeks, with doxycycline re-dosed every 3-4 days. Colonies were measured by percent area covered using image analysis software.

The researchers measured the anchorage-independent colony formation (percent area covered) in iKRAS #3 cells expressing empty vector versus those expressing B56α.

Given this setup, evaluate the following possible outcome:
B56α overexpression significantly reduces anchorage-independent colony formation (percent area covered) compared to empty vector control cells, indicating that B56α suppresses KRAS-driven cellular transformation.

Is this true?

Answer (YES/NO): YES